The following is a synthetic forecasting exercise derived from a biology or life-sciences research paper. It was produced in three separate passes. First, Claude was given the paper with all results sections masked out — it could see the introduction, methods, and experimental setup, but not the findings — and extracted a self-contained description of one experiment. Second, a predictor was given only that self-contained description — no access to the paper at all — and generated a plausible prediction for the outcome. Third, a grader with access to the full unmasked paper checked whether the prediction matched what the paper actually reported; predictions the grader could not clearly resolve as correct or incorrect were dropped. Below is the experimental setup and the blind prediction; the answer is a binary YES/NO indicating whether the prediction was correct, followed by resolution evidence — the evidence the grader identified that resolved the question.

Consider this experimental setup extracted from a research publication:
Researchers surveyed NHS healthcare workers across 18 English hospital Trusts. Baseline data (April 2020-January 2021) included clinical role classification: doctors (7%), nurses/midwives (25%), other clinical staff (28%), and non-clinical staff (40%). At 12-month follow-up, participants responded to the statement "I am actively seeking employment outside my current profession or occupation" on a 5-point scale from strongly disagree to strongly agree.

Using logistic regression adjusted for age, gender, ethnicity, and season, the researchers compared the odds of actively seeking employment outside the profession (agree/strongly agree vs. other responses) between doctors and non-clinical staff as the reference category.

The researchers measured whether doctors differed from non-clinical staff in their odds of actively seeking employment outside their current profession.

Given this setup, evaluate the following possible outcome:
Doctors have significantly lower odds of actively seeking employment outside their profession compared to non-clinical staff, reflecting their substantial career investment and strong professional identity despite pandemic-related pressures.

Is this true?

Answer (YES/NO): YES